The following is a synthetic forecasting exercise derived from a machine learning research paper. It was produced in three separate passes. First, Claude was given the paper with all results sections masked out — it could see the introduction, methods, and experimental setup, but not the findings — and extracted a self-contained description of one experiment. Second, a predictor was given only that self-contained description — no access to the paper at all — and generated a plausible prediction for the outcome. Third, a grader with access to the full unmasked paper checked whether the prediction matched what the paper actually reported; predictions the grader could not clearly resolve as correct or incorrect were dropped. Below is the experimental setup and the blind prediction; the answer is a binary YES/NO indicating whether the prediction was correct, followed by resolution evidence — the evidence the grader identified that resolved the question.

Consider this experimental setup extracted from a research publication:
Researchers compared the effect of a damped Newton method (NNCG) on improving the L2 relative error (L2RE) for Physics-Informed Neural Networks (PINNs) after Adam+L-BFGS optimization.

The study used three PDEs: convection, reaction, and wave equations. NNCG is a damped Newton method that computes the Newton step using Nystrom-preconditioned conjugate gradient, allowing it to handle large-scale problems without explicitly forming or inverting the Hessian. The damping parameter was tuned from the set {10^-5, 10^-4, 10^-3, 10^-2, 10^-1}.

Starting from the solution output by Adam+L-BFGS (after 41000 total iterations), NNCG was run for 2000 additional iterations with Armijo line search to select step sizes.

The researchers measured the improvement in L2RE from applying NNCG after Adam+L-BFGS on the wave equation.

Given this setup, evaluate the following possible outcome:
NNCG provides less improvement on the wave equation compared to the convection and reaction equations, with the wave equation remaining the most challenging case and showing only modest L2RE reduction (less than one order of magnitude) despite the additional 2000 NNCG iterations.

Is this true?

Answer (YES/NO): NO